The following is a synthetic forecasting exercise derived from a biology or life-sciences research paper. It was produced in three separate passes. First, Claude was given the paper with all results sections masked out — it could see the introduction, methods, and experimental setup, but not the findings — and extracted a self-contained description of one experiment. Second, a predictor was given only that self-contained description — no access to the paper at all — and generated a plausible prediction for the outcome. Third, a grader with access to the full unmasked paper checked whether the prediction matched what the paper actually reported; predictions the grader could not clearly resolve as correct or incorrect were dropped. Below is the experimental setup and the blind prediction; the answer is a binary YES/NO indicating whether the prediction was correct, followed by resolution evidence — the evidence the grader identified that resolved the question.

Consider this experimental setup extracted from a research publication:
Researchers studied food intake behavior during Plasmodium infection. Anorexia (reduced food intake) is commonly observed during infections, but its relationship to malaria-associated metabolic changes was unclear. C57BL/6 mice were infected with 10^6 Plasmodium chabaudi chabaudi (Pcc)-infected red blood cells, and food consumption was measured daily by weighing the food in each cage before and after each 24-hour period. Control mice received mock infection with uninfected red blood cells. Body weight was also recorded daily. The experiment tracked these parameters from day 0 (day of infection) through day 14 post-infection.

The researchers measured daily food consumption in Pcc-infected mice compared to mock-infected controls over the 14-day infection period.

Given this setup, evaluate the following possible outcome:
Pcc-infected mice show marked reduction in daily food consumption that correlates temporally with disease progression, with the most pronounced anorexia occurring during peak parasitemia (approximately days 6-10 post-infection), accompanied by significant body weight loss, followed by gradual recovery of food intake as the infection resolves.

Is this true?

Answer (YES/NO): YES